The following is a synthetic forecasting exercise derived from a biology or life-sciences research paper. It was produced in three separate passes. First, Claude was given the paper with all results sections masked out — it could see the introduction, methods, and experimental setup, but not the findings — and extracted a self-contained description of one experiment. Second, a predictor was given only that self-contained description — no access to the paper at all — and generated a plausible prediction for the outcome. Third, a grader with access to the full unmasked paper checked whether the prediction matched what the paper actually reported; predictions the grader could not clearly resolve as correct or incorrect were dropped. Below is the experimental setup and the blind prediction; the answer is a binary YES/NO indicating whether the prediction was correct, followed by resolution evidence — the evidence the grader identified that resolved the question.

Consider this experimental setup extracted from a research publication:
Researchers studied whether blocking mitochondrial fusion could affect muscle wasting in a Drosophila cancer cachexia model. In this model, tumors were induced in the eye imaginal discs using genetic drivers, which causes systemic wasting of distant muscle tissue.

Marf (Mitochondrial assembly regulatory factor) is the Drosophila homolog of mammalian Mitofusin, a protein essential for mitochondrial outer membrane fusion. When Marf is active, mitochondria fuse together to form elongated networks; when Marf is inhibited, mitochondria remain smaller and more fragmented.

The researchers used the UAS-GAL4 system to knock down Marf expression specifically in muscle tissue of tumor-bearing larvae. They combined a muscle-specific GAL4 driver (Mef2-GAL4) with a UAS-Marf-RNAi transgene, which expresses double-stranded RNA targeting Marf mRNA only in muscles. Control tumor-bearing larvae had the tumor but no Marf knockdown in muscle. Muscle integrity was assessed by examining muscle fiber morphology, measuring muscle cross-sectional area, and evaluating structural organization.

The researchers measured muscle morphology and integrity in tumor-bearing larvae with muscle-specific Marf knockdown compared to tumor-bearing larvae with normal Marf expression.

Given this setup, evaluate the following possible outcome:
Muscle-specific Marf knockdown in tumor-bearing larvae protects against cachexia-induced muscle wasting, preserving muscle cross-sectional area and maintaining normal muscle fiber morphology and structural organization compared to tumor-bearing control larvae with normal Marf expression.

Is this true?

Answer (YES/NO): YES